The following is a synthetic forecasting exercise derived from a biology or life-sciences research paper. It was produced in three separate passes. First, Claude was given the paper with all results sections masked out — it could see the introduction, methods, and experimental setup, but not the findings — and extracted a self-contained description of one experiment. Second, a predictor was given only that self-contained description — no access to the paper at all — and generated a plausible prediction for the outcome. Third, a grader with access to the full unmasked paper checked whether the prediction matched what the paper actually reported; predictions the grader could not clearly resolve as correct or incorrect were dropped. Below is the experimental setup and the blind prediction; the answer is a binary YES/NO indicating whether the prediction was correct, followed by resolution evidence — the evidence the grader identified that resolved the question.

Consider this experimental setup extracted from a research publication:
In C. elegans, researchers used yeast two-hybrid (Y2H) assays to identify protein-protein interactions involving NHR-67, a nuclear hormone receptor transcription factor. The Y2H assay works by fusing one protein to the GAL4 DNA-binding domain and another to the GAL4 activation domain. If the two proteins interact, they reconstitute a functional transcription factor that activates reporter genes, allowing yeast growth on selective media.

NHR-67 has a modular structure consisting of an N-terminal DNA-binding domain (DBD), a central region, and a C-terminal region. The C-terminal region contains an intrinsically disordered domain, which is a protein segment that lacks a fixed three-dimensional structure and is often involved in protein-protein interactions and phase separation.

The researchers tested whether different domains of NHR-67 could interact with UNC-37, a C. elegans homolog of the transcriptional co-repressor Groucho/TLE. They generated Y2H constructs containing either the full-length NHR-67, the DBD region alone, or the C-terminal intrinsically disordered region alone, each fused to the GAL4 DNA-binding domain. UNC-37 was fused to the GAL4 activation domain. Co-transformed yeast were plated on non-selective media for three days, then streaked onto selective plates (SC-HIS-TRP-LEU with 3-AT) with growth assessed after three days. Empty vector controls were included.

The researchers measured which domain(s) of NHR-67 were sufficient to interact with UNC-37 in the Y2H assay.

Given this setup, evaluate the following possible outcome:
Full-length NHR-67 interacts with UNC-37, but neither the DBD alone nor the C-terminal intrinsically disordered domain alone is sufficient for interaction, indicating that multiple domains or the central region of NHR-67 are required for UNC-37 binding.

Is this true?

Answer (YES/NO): NO